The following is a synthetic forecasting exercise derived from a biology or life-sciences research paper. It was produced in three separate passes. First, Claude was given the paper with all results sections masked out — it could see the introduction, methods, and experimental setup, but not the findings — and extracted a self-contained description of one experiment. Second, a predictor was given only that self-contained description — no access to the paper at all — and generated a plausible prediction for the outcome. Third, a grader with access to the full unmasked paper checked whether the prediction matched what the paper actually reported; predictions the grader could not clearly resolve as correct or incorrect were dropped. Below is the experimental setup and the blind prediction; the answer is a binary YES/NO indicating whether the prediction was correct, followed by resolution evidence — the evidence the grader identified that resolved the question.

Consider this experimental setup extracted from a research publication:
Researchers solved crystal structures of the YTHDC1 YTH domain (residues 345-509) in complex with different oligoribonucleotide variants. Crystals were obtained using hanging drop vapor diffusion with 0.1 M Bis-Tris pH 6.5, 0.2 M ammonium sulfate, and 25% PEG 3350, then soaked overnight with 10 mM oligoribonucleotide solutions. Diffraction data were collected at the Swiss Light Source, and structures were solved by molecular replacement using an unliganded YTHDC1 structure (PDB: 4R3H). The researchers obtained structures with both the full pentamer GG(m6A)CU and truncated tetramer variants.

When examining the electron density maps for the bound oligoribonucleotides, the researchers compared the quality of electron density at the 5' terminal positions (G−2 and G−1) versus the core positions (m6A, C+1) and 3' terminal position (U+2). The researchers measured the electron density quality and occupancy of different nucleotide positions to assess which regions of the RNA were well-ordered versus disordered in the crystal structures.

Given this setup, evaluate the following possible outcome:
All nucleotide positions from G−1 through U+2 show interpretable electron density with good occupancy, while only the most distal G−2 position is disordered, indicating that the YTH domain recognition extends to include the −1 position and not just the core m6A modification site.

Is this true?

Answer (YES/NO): NO